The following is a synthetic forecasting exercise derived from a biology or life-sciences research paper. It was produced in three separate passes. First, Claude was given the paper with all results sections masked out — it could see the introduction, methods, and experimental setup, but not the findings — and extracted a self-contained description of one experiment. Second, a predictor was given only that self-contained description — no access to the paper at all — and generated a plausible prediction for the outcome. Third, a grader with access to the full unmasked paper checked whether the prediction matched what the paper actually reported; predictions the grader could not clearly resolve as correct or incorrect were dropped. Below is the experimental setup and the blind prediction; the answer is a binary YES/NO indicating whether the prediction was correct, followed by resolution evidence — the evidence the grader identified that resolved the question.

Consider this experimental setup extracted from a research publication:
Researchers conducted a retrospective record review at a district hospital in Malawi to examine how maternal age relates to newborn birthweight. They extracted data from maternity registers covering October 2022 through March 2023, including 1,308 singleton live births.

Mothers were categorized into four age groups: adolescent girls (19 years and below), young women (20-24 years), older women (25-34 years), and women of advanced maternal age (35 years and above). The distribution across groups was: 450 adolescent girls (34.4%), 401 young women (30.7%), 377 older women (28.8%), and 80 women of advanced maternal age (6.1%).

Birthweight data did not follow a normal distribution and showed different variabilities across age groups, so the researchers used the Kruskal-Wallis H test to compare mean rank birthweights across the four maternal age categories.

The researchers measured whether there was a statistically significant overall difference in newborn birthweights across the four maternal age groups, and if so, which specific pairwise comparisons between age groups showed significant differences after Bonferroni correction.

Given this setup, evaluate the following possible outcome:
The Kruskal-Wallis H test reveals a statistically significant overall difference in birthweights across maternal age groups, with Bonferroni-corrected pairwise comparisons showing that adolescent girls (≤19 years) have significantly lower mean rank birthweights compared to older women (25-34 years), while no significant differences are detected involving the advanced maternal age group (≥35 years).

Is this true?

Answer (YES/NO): NO